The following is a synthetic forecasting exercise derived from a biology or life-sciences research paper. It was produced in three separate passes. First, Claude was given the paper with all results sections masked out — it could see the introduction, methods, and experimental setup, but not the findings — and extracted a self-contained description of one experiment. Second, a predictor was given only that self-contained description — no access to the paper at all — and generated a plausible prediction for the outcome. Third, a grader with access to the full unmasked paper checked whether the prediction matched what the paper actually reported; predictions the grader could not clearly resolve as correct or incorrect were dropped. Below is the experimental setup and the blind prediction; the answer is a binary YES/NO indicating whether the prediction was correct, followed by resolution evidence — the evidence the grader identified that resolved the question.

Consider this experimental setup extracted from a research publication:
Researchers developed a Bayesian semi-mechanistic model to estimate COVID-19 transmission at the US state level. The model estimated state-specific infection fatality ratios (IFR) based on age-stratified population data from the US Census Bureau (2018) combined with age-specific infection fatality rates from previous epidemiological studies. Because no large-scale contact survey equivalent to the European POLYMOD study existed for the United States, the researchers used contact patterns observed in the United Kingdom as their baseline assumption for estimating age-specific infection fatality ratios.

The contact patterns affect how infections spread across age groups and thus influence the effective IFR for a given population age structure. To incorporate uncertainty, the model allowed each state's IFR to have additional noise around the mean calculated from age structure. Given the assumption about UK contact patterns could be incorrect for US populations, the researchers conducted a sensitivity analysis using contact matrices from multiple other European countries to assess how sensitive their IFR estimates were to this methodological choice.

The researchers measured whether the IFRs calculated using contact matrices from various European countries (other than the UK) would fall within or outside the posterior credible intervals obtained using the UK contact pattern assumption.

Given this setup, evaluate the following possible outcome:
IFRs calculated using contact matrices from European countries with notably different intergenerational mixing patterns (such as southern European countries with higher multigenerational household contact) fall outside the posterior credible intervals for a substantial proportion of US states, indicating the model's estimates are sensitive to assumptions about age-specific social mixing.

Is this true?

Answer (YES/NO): NO